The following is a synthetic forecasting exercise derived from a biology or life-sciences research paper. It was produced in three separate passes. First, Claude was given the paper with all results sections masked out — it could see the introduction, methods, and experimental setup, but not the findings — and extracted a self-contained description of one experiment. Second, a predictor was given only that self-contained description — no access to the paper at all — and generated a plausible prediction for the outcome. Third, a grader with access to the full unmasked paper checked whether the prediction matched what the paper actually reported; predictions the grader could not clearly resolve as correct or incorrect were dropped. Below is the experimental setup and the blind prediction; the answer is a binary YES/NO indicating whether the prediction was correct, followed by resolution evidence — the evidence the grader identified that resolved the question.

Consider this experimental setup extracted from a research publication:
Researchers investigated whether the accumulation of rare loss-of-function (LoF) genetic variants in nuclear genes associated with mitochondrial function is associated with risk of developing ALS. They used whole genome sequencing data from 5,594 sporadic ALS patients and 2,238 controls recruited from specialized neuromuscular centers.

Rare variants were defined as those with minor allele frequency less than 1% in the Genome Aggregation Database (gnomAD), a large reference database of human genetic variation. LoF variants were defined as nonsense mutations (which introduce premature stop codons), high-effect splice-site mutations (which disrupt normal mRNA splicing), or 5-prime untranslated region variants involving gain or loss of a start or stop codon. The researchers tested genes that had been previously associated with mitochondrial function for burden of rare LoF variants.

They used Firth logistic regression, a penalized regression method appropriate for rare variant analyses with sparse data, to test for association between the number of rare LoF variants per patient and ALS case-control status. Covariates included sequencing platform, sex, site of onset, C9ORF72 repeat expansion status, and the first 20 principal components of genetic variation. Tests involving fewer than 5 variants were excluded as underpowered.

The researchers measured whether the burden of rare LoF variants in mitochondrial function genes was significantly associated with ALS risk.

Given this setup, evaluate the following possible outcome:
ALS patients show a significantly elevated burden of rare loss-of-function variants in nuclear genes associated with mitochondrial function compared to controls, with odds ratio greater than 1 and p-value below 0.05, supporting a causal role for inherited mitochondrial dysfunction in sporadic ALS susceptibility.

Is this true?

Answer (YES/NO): NO